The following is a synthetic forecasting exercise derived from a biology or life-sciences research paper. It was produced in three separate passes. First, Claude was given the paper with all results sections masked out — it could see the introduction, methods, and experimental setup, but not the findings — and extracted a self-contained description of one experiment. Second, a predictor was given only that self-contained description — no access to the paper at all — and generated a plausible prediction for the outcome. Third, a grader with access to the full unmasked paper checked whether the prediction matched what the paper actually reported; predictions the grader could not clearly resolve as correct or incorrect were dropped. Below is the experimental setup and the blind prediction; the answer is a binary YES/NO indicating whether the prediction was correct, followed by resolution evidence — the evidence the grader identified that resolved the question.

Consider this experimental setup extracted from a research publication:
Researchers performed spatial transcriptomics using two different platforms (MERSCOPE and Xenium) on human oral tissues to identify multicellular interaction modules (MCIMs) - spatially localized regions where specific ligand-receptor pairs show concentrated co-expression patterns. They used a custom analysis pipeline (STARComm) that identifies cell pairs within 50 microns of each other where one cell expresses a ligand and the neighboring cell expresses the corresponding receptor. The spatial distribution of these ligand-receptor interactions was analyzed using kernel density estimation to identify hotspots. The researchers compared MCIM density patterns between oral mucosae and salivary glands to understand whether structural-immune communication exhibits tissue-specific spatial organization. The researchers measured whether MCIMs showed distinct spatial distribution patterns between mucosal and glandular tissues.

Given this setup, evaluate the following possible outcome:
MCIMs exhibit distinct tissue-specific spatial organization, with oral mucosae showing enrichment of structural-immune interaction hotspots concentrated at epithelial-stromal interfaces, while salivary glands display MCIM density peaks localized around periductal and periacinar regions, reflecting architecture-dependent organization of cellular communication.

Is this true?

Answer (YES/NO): NO